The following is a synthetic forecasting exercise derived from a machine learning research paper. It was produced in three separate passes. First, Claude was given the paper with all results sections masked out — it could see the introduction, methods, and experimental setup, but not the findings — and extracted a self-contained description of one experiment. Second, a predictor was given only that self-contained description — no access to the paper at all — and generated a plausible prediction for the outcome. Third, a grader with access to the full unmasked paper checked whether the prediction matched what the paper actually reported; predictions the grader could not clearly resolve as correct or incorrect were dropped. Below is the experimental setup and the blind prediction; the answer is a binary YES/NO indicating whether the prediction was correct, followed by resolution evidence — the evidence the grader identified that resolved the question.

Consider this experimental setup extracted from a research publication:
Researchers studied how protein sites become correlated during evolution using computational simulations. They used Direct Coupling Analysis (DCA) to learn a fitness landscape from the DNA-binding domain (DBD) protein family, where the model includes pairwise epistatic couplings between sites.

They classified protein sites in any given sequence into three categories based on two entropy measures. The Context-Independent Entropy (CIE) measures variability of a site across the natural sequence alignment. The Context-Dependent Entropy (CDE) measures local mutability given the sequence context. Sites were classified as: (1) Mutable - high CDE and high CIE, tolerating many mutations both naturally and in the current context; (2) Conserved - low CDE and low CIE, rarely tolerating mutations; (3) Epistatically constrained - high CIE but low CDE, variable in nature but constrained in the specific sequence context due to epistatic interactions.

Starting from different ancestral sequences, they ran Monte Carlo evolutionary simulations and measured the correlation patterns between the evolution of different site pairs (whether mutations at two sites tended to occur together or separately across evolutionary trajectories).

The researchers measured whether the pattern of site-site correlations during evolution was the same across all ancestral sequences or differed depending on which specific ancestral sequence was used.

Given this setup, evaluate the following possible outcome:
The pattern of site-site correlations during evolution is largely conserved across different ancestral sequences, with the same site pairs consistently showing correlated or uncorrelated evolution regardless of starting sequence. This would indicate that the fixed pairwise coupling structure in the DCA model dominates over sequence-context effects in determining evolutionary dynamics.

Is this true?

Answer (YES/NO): NO